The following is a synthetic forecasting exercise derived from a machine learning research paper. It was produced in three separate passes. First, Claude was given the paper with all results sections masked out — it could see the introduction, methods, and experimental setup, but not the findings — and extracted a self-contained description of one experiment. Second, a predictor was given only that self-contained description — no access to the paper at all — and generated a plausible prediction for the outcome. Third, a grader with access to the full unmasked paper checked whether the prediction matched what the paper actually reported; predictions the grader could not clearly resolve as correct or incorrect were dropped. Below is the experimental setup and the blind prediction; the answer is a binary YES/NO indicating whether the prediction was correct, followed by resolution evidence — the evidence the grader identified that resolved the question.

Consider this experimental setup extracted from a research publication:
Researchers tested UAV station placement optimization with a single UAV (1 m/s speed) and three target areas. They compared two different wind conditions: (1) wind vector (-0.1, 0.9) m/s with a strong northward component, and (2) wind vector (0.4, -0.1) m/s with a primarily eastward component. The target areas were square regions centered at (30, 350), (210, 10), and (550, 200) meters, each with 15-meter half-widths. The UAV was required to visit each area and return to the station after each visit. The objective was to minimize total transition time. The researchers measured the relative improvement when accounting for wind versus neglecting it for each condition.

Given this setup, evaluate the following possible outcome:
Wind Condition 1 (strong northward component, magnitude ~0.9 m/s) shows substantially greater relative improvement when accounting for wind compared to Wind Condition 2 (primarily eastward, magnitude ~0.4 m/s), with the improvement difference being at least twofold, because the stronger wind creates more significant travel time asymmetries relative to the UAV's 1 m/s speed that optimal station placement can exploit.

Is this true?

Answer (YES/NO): YES